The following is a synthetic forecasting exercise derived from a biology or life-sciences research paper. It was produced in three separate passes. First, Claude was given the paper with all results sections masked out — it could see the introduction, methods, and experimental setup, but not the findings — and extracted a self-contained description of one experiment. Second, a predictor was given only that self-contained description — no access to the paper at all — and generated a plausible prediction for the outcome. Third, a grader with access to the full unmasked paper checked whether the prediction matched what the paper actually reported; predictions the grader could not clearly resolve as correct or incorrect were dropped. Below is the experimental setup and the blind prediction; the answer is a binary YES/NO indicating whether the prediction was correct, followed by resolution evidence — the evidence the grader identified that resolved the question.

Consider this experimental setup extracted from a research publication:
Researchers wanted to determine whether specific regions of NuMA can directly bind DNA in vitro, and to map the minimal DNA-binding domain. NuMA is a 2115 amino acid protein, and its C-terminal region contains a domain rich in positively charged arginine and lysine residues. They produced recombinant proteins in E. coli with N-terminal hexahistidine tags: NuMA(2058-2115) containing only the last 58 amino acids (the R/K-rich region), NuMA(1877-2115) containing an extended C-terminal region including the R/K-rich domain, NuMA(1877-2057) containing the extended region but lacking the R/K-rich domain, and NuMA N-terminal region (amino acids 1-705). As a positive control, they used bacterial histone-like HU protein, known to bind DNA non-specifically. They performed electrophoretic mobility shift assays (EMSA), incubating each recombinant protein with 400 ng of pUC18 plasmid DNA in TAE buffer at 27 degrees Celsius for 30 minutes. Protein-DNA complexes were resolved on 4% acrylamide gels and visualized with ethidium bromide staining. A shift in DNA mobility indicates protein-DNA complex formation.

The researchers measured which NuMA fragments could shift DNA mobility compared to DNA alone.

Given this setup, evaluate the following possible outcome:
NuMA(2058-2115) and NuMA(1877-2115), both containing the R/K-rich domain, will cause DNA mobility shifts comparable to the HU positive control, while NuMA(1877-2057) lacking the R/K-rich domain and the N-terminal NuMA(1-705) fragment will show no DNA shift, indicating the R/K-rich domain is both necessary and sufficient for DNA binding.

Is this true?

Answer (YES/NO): YES